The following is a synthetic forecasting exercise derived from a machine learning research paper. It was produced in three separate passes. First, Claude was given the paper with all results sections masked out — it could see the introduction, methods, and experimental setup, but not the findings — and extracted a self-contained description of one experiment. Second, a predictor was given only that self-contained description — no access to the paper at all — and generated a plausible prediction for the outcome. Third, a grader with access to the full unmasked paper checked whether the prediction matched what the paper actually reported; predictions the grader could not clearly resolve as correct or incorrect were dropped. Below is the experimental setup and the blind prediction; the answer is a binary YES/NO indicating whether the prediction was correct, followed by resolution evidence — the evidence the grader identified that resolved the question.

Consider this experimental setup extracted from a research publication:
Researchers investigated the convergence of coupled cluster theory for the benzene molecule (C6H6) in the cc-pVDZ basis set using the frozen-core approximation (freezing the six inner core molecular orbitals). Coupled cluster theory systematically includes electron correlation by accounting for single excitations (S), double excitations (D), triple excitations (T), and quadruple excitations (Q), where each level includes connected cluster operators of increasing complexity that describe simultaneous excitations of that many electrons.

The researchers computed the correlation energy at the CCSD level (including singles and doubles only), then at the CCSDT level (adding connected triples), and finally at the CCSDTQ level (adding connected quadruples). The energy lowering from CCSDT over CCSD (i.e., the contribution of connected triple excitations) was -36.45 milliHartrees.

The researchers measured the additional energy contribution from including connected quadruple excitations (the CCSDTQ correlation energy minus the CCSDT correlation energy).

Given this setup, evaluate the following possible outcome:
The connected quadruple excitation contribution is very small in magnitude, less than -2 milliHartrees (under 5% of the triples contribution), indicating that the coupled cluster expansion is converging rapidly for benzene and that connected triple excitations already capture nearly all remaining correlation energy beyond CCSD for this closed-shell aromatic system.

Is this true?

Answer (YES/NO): NO